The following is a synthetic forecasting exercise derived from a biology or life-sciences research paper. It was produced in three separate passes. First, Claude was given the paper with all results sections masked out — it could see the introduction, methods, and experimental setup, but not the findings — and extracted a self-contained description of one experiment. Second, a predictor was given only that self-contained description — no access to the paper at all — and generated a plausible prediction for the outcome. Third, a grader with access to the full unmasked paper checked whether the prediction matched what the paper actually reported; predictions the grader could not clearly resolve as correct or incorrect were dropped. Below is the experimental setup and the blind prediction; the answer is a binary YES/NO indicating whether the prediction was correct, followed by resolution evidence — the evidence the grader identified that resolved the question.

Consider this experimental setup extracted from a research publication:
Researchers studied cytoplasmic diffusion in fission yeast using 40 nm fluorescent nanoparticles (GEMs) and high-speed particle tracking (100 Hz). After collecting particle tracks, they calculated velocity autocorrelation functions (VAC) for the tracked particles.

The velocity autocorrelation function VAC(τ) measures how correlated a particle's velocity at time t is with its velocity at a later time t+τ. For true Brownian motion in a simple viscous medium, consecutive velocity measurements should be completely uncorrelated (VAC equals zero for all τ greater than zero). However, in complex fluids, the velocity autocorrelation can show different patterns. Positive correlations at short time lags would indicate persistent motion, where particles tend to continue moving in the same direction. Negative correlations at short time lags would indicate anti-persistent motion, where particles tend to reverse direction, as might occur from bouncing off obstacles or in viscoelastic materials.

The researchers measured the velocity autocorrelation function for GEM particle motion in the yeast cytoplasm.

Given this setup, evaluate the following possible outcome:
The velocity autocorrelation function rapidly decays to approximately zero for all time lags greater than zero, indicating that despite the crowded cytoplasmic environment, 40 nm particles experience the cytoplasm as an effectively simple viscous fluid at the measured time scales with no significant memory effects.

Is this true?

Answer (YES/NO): YES